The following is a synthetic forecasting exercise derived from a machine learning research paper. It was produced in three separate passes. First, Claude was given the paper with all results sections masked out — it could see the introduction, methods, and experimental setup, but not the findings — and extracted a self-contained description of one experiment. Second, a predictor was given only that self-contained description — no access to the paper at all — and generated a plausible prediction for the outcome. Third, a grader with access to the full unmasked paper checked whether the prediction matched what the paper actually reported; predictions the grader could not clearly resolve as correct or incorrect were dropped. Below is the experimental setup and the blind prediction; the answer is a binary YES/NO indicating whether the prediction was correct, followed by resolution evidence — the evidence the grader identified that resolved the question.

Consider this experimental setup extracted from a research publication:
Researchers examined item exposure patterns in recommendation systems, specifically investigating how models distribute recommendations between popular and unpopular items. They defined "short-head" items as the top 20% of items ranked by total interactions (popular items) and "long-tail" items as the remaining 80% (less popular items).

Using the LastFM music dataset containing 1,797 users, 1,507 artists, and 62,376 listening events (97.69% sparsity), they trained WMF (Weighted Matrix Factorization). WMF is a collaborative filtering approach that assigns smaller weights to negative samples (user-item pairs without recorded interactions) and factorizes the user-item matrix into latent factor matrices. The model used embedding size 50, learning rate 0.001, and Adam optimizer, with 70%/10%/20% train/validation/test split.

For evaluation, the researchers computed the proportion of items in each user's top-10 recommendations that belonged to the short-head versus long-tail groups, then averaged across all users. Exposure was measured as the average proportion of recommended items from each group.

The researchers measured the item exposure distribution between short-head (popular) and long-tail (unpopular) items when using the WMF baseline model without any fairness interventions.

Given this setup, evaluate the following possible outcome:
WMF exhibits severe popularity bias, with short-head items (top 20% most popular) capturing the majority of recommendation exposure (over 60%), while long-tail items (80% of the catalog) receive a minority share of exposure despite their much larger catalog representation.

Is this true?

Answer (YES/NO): NO